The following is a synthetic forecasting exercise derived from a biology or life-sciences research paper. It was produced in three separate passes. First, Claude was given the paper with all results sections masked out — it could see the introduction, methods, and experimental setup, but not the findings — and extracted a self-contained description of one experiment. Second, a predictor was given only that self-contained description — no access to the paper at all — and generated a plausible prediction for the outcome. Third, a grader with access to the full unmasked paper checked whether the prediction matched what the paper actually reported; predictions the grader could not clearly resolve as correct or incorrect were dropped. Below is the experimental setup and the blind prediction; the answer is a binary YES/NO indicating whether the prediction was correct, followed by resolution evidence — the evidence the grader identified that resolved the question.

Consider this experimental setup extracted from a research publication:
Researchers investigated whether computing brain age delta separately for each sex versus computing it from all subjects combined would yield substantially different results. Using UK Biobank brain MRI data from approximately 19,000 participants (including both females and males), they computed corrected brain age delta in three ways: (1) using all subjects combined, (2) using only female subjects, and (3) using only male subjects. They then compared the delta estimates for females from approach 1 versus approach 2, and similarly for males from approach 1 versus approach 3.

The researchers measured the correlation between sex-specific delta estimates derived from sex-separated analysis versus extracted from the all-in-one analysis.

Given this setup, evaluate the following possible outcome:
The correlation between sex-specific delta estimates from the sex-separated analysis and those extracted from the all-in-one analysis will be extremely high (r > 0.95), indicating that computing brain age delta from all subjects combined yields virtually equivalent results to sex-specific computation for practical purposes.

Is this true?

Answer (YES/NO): YES